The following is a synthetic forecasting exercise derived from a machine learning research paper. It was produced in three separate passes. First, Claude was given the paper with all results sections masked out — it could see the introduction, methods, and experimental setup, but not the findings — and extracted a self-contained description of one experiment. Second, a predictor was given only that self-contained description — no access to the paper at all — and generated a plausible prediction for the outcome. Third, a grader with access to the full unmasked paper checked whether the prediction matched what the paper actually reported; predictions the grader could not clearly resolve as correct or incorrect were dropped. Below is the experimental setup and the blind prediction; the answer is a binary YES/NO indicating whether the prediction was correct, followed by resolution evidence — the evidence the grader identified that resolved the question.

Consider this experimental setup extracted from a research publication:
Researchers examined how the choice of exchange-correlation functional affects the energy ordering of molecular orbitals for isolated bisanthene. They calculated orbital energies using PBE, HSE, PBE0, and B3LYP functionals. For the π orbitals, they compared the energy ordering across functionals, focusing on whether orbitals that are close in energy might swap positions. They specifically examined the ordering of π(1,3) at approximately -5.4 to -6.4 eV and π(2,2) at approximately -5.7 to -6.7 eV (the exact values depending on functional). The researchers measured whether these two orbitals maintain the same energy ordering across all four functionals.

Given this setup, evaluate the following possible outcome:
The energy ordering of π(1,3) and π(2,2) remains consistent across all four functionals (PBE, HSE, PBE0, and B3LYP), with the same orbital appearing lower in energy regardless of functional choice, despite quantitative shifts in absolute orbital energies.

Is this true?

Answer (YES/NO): YES